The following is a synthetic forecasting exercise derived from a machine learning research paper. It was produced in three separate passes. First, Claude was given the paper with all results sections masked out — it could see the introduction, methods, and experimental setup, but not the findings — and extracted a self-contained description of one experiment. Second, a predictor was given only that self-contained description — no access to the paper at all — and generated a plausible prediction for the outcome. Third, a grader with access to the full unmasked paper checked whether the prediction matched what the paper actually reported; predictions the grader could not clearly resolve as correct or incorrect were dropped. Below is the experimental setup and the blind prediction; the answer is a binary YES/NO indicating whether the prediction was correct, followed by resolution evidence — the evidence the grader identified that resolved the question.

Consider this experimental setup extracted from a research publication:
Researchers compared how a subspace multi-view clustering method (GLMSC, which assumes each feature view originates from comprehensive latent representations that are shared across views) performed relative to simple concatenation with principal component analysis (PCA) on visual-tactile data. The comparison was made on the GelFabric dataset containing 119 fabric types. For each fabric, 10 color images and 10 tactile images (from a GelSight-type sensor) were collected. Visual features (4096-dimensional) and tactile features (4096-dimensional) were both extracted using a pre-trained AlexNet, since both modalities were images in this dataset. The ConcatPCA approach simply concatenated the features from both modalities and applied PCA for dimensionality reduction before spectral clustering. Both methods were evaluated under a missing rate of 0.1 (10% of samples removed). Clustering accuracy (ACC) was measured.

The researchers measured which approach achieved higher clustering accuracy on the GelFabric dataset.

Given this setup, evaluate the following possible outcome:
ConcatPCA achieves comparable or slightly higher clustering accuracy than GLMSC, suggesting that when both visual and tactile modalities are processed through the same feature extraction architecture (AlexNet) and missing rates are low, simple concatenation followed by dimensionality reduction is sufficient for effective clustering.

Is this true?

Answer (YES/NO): NO